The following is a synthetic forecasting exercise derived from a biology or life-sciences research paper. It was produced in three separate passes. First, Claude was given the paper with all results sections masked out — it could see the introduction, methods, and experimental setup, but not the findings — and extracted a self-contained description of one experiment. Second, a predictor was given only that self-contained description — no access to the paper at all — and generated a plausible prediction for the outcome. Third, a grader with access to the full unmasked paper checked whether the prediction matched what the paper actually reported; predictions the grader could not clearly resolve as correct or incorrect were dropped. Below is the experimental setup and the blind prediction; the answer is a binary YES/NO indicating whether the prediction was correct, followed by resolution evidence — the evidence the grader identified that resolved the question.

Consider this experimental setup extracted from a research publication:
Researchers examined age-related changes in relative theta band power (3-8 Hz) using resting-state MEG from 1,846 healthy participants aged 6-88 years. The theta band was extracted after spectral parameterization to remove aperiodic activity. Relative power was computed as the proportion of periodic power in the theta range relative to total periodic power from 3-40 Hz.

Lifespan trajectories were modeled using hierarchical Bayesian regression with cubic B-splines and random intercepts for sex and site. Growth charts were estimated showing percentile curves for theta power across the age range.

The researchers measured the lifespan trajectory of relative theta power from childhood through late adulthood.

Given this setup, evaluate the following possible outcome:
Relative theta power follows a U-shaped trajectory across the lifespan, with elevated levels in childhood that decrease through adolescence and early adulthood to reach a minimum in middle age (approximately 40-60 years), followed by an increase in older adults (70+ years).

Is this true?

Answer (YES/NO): NO